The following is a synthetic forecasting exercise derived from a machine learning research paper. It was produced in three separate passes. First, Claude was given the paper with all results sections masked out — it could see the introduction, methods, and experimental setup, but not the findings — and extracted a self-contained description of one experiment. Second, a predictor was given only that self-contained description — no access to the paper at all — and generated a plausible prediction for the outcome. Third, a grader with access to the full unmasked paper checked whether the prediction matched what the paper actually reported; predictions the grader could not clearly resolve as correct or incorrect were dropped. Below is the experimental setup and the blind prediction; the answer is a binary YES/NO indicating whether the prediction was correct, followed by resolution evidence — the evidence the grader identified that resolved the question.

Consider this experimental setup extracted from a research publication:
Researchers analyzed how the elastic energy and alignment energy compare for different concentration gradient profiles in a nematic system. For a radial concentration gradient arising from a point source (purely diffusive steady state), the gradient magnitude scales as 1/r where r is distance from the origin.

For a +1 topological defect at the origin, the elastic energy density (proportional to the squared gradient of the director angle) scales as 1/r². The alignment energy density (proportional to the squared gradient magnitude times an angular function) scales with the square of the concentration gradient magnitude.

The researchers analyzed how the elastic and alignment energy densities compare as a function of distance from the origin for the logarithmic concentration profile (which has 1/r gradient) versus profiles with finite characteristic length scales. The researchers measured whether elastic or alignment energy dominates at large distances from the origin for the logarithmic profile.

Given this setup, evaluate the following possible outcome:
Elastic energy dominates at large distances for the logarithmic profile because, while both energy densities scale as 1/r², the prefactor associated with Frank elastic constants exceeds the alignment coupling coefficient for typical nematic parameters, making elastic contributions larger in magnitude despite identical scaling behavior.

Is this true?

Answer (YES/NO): NO